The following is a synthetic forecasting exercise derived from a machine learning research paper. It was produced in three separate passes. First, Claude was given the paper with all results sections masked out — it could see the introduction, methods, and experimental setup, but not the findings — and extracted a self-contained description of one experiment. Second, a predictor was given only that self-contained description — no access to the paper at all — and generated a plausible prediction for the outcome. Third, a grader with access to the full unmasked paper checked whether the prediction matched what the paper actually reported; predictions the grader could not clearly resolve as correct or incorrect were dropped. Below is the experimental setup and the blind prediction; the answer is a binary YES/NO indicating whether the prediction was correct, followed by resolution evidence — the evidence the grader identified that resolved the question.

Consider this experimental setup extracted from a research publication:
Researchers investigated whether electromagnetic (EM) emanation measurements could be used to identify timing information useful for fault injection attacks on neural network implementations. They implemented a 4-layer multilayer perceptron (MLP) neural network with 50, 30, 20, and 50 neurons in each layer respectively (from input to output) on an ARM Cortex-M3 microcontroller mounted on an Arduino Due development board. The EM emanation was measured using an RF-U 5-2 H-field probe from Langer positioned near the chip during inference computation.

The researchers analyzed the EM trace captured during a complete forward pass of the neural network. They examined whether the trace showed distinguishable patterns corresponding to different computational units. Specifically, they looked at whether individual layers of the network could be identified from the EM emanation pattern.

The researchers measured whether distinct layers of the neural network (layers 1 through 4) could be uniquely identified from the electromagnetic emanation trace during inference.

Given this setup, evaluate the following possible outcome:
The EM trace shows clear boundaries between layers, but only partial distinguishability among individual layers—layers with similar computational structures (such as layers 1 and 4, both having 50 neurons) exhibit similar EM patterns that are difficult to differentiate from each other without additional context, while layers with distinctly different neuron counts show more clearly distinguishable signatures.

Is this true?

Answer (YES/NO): NO